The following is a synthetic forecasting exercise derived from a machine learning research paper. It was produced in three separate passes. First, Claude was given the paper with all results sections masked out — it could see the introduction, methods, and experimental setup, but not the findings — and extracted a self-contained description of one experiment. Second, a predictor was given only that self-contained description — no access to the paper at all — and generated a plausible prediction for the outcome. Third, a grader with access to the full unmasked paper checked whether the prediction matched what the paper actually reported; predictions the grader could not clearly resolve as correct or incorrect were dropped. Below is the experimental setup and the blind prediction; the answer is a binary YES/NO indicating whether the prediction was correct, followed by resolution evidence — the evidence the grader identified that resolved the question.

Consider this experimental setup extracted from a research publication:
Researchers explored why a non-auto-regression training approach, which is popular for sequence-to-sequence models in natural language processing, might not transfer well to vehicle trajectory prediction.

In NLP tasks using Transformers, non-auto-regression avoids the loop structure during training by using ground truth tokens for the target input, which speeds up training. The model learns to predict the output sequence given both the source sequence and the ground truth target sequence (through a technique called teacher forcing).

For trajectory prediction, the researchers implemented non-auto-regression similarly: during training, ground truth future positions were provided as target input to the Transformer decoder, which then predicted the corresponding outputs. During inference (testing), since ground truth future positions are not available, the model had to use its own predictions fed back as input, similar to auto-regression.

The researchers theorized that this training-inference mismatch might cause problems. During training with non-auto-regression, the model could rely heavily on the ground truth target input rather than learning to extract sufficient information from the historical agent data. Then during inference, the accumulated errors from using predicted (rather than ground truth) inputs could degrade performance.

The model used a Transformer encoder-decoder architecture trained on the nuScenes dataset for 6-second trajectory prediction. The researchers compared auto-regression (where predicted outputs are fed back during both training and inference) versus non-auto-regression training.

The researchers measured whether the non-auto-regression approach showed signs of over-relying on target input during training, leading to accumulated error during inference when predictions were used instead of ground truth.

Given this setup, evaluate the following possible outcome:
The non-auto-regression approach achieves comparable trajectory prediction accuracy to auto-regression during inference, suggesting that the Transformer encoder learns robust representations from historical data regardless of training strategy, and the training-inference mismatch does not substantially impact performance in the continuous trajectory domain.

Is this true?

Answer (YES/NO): NO